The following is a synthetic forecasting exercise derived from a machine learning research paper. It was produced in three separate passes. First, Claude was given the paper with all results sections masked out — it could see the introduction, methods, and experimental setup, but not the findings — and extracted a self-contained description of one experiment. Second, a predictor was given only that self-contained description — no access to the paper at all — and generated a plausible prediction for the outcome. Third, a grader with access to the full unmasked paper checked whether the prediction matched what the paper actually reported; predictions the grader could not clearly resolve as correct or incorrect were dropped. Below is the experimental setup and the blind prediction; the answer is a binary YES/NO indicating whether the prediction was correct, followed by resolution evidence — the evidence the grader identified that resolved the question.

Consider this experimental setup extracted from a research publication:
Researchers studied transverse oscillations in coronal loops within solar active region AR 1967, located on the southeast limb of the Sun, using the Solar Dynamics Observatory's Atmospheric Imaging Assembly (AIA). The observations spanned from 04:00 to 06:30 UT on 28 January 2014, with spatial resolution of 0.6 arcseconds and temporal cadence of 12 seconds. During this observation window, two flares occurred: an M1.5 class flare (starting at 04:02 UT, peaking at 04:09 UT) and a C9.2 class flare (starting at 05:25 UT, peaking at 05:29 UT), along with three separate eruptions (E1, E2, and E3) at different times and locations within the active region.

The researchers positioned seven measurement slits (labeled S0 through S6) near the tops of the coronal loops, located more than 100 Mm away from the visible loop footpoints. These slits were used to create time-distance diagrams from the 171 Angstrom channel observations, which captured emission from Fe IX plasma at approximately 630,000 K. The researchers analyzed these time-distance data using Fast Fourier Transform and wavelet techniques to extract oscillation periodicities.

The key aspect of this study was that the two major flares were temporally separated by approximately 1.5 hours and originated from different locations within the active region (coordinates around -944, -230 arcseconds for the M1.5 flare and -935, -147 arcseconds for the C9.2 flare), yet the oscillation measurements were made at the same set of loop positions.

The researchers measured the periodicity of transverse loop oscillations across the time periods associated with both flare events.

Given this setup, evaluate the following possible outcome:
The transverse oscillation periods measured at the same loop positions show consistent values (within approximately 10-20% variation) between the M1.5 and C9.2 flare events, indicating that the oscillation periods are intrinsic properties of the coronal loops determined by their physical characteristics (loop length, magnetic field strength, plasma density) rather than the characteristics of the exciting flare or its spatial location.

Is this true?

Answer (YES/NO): YES